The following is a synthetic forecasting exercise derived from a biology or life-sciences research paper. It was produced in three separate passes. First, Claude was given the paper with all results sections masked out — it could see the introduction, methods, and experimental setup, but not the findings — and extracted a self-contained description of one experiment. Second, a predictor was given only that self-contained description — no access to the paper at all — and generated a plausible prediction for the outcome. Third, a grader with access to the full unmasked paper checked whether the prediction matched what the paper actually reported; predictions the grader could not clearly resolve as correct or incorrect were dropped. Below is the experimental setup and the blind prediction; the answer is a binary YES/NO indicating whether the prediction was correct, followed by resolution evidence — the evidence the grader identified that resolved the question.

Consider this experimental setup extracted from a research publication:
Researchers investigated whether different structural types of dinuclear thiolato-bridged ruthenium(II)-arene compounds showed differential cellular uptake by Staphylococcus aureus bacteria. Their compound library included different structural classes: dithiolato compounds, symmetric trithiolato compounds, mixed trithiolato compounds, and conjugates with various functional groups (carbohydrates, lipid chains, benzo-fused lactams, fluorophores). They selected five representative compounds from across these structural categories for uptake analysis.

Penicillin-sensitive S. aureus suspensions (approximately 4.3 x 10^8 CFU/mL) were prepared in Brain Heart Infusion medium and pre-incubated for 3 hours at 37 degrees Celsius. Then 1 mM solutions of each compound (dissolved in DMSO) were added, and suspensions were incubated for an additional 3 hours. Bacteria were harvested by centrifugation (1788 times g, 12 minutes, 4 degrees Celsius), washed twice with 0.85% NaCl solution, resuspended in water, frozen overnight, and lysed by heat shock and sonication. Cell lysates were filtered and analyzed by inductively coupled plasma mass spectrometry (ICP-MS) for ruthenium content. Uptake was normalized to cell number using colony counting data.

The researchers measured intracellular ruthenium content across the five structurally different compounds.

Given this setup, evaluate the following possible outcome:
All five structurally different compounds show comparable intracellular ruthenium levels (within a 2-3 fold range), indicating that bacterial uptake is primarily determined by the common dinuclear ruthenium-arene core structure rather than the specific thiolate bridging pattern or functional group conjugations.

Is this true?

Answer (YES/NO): NO